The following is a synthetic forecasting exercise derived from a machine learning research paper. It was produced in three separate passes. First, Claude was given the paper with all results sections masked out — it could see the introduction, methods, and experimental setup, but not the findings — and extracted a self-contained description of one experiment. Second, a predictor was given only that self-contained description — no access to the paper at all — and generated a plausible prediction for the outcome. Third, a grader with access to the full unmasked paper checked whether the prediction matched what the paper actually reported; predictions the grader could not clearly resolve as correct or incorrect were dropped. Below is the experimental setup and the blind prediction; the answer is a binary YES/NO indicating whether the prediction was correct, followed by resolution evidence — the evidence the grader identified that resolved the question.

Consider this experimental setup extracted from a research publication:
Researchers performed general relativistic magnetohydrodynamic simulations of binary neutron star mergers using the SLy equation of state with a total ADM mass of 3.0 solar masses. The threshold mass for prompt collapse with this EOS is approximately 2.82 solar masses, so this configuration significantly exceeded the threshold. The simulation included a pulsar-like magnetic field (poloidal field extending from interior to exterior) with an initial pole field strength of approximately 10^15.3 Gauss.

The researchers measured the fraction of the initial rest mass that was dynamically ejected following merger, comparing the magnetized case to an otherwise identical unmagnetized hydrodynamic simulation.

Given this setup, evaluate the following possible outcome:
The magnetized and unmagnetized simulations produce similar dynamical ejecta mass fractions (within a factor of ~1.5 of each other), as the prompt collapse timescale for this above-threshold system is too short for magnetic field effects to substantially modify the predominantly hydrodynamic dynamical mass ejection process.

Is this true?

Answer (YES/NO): NO